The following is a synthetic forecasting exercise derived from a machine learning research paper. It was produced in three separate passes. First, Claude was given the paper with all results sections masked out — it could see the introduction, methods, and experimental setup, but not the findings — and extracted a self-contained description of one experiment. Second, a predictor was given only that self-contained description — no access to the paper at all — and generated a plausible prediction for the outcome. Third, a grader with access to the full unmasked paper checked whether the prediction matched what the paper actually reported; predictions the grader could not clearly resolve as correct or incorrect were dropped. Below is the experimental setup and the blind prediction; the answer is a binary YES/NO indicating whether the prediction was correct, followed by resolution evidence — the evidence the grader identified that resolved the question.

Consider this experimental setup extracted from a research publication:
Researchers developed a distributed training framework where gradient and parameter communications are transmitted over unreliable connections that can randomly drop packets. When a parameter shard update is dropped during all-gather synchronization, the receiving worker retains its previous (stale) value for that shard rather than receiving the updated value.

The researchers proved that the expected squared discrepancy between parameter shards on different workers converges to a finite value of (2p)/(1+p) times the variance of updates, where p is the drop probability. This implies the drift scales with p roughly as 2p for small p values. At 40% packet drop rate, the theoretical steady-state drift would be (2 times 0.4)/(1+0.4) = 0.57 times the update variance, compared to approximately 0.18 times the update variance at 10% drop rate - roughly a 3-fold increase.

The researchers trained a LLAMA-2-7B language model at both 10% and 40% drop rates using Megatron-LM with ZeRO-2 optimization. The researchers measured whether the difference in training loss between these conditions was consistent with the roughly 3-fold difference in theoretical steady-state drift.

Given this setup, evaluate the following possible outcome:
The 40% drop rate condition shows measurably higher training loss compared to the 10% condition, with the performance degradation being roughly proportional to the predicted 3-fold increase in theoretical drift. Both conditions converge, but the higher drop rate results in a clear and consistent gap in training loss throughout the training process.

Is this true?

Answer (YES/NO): NO